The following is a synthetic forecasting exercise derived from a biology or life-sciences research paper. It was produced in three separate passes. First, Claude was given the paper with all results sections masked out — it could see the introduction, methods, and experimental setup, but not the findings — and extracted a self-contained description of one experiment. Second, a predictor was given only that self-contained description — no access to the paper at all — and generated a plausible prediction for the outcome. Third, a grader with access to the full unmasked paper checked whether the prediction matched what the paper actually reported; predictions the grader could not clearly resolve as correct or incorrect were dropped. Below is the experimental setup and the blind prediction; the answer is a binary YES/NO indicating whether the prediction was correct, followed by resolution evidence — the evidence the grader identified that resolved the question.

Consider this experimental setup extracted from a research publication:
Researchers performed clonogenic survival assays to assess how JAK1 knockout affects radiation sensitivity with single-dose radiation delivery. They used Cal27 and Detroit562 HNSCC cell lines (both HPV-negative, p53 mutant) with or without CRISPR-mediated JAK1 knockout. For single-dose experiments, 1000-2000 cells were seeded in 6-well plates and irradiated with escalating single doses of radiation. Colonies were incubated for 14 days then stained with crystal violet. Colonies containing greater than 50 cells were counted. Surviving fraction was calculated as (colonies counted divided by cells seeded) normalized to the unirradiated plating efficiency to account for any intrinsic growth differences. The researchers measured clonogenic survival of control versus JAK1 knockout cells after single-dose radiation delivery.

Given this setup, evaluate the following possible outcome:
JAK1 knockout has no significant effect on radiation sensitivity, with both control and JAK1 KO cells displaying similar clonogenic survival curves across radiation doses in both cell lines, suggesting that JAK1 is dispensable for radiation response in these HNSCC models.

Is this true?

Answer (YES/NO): NO